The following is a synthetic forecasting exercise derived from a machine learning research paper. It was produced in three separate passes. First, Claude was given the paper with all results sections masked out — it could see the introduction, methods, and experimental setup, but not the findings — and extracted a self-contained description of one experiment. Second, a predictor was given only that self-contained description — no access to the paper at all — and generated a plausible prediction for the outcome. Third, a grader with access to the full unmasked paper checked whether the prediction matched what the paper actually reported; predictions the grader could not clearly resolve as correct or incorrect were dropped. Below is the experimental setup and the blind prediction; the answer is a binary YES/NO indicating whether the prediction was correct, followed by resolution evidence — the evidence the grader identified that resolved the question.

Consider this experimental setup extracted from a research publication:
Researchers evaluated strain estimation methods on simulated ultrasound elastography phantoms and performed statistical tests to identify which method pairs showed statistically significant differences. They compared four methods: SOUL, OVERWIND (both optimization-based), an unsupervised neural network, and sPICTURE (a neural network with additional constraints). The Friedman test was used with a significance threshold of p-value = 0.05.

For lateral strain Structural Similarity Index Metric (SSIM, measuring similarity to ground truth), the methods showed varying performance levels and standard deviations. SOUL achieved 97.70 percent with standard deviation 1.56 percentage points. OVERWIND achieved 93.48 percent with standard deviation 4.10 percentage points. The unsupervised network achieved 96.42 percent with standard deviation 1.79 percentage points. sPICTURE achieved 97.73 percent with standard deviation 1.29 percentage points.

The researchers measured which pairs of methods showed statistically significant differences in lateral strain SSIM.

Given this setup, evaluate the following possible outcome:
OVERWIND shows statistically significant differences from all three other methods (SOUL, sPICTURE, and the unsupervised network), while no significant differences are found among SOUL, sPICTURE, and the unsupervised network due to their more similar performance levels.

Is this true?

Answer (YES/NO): NO